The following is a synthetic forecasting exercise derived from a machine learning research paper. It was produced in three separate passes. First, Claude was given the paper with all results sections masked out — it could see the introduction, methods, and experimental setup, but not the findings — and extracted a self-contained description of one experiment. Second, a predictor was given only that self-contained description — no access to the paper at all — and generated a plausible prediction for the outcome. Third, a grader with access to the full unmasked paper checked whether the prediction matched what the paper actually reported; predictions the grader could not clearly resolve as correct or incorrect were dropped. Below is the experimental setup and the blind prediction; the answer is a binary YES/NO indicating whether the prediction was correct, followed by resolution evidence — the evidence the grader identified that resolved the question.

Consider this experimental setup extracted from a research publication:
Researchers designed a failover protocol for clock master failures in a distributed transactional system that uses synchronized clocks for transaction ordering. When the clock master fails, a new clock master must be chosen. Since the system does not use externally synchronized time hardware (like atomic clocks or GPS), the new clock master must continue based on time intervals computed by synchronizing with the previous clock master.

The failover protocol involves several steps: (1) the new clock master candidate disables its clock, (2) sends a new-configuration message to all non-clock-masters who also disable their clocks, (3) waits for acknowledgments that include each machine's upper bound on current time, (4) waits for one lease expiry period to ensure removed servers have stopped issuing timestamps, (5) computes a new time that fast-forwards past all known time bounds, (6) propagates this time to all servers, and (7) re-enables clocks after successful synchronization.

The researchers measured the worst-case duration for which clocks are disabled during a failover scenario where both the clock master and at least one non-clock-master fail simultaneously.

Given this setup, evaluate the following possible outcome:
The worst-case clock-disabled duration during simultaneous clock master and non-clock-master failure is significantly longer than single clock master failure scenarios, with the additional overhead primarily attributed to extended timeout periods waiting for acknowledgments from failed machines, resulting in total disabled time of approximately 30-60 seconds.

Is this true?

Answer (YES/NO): NO